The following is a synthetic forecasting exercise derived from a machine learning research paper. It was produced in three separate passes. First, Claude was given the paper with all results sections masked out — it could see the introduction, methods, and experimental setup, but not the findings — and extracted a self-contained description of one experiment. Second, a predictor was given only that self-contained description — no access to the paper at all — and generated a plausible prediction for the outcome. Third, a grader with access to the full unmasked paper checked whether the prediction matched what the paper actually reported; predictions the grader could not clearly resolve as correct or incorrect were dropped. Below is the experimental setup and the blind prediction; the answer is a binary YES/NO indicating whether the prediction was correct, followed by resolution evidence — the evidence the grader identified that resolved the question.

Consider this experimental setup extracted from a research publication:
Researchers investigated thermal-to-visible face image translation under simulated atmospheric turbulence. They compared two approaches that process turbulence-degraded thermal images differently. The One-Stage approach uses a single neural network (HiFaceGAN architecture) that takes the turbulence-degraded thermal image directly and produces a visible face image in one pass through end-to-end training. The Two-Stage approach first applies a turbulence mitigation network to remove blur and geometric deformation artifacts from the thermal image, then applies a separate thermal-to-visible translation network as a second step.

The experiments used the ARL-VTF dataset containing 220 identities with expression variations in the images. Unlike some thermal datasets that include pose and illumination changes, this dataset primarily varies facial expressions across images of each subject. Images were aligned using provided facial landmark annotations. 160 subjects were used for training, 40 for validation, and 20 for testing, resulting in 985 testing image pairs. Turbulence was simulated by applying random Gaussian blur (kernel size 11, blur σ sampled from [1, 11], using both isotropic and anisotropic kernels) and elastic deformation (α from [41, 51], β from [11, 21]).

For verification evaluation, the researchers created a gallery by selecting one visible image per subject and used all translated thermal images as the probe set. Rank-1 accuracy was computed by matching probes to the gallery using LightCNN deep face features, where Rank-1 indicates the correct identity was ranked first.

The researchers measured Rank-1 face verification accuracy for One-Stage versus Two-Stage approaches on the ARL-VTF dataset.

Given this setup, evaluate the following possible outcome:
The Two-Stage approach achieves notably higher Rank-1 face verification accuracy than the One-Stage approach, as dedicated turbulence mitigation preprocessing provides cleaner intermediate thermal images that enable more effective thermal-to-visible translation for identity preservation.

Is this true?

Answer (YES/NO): YES